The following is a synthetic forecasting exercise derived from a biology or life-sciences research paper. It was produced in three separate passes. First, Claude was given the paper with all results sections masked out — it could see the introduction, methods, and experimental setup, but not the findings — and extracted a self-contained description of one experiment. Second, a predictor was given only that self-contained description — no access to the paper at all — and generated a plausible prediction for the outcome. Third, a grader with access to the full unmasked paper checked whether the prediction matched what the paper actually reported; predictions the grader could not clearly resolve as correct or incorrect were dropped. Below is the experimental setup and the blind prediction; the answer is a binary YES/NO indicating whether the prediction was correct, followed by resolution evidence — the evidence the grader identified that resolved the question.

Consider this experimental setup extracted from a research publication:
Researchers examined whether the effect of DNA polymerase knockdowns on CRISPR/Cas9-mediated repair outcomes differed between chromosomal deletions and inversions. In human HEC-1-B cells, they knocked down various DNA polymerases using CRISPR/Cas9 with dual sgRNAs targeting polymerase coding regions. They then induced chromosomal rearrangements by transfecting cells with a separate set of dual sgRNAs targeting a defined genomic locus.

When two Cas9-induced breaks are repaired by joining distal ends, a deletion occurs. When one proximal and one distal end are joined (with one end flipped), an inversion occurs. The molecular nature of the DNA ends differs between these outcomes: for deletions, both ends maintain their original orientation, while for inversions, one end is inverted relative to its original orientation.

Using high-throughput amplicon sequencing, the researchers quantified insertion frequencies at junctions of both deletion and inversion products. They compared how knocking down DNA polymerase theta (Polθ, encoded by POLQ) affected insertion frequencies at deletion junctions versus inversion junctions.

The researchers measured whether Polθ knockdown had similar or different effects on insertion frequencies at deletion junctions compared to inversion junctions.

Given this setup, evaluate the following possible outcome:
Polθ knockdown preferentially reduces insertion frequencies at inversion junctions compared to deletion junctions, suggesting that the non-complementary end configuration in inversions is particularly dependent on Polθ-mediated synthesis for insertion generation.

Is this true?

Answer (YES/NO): NO